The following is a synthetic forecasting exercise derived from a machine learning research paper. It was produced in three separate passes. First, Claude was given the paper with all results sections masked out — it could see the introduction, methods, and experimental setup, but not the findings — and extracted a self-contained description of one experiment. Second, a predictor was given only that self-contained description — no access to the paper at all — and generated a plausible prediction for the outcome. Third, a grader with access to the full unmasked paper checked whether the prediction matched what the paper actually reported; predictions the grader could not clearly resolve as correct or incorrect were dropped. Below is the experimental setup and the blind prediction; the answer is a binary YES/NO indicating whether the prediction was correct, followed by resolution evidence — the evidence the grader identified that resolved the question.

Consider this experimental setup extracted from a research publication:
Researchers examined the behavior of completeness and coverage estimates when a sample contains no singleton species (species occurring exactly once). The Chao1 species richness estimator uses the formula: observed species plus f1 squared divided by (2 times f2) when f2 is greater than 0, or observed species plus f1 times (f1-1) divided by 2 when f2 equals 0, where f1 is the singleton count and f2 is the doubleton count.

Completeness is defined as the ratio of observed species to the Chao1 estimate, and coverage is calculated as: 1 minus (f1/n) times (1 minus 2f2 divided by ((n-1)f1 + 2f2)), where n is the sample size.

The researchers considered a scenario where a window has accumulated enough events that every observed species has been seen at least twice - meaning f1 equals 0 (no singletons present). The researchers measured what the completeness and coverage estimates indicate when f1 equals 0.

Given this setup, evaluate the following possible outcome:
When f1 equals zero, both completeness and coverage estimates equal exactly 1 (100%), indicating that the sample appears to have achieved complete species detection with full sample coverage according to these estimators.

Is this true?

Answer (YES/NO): YES